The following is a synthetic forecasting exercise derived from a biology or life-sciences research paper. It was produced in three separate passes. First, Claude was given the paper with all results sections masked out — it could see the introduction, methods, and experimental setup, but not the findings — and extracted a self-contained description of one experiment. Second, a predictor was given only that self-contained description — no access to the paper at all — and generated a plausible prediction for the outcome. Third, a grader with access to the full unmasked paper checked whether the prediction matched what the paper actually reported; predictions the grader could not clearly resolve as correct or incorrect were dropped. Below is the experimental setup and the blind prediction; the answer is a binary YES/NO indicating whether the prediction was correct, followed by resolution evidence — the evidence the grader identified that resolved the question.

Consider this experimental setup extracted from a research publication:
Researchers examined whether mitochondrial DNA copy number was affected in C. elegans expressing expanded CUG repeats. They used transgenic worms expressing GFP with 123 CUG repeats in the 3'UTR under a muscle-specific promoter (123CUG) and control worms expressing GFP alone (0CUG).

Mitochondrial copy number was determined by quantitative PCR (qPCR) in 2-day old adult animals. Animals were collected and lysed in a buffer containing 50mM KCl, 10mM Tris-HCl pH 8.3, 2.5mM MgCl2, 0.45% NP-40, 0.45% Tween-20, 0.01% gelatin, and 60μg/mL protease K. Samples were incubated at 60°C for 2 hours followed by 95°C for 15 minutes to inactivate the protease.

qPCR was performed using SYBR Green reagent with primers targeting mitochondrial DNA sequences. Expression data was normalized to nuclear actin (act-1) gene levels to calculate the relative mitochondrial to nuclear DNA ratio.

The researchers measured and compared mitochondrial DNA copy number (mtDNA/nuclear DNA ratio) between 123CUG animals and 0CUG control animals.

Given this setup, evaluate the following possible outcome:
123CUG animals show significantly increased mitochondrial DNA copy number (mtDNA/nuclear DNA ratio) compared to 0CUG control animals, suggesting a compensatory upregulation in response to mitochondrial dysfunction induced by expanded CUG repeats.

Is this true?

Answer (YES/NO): NO